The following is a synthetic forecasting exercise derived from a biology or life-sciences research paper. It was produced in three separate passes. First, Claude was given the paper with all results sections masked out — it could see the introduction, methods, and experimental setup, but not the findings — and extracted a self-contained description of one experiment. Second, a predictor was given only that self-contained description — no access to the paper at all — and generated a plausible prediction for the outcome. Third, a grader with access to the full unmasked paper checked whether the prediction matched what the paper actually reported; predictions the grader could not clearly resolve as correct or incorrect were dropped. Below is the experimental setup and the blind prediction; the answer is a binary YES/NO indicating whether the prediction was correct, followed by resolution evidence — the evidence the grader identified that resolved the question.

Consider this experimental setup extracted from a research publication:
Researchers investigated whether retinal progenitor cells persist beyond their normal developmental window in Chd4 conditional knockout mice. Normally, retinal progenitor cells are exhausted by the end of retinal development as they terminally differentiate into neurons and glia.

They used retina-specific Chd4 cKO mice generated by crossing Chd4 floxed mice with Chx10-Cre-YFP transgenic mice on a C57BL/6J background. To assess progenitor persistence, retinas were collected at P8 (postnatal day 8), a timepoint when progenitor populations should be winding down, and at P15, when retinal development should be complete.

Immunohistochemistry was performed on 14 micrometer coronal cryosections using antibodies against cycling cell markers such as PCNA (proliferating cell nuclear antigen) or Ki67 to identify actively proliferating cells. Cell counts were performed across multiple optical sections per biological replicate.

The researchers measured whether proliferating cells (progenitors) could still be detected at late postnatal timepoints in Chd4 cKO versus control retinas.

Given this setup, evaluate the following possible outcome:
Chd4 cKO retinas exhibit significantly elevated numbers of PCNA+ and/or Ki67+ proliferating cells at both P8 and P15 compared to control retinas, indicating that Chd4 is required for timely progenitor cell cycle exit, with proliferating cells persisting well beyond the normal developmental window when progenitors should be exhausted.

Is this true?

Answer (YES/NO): NO